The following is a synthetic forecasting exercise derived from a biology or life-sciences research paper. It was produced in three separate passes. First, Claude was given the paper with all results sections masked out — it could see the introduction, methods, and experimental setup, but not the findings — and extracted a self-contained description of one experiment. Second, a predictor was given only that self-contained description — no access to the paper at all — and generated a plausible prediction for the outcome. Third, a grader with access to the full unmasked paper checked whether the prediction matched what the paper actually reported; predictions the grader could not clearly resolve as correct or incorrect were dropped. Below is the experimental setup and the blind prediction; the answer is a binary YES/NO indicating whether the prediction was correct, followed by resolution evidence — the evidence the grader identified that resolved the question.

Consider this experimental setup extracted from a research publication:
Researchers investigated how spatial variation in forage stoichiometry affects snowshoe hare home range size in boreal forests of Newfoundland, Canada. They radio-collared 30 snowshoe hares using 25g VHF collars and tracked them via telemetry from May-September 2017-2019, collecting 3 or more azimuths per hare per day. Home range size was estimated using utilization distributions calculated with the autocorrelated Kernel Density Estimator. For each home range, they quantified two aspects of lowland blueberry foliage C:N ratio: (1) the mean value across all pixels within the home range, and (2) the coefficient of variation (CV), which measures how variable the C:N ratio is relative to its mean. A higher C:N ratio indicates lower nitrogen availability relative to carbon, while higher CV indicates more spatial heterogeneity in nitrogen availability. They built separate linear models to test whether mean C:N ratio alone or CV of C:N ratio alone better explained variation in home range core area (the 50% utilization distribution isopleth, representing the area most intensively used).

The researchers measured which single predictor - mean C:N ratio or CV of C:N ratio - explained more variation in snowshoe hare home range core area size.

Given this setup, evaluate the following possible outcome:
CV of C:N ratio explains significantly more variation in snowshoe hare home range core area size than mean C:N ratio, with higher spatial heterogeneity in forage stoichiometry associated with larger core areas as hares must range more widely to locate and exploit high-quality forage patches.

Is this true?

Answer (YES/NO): YES